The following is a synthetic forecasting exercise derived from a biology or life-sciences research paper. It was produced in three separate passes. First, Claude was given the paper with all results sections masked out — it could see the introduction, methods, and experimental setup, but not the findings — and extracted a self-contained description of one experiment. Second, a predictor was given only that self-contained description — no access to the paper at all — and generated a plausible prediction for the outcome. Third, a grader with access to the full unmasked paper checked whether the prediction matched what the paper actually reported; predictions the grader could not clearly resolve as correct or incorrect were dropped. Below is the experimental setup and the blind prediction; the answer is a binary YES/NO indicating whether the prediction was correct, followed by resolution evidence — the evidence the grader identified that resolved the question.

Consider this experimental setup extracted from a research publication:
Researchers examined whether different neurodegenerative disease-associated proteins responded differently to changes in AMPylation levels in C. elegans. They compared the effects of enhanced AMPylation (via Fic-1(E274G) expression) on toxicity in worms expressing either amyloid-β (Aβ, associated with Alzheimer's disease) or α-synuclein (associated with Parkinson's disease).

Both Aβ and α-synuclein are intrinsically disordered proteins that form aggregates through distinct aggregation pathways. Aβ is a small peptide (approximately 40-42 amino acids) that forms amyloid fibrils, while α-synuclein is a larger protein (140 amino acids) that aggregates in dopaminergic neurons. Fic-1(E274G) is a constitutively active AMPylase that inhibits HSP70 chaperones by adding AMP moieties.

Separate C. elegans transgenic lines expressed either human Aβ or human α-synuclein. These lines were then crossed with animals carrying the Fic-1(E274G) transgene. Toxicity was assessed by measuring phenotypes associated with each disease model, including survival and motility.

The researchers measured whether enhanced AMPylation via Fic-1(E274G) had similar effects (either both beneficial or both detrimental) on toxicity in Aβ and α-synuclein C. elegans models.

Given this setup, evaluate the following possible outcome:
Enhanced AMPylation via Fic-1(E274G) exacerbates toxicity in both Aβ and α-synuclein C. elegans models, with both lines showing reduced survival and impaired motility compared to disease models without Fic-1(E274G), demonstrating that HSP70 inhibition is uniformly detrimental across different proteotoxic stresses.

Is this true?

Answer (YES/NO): NO